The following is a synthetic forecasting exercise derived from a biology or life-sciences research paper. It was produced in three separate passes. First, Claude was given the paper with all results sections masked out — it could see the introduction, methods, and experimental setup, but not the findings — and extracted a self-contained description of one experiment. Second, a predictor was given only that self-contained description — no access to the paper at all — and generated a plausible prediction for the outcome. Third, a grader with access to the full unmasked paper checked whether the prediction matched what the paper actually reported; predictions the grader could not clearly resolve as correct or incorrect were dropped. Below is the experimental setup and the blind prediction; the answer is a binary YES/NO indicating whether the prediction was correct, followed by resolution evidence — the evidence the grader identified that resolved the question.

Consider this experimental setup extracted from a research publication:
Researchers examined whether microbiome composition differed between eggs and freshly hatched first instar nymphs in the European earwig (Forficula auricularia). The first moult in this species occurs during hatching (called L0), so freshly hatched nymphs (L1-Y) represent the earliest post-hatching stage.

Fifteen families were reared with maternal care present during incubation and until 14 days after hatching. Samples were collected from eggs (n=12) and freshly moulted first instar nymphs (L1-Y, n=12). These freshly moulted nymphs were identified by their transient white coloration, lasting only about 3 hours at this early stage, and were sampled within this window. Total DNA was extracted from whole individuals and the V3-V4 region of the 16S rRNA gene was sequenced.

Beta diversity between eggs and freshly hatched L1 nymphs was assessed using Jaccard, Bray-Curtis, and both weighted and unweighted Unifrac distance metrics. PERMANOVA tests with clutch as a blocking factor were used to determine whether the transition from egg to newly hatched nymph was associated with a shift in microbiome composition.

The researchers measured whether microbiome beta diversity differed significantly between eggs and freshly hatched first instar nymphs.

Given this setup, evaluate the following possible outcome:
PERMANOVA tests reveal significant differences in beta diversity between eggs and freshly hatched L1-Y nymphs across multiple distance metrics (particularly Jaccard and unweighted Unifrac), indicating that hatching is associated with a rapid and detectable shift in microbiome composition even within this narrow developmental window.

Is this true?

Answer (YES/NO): NO